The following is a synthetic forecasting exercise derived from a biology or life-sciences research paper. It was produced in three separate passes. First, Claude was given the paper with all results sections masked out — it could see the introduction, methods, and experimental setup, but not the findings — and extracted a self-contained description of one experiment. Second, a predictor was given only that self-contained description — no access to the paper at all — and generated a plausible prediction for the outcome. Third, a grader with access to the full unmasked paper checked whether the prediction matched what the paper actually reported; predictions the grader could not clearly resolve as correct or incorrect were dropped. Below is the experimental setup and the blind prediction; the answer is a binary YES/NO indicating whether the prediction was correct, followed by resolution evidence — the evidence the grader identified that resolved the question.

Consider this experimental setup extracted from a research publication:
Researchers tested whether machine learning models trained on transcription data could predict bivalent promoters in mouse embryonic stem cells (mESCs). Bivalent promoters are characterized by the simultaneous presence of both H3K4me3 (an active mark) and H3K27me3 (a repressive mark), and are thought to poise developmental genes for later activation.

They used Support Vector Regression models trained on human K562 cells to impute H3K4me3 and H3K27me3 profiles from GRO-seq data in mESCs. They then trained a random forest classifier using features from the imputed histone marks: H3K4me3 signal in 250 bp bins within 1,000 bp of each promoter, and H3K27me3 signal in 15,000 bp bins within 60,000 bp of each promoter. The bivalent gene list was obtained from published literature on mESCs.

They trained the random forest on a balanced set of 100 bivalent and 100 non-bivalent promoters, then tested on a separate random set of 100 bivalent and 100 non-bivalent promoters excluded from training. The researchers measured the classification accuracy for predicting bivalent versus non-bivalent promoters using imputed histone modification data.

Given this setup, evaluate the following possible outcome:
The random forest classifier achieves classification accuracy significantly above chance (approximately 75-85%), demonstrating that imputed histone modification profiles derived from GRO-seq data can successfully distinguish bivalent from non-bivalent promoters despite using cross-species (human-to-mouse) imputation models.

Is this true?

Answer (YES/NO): YES